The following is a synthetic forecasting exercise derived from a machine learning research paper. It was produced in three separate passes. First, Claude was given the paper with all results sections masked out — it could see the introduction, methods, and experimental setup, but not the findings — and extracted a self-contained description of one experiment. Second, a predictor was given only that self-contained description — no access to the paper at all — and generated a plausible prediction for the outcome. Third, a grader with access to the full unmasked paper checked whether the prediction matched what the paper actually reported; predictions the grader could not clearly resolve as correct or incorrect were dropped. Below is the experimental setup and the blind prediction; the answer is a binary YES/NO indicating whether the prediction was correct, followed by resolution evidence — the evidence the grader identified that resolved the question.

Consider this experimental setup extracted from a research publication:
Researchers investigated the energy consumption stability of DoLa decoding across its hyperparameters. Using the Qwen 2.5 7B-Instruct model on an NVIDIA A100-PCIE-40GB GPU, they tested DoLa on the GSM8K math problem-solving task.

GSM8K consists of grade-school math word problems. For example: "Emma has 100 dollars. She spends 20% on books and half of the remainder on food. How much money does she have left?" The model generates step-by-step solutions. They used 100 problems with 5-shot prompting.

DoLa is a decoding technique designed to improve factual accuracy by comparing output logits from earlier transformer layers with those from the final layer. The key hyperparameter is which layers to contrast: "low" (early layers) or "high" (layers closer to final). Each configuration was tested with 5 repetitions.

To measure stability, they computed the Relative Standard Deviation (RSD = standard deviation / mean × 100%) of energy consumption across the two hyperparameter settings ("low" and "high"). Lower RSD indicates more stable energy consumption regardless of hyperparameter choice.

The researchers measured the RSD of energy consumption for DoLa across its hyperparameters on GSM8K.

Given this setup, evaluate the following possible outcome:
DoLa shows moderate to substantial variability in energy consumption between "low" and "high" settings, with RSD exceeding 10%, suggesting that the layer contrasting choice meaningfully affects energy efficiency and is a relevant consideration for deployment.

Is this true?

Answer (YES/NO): NO